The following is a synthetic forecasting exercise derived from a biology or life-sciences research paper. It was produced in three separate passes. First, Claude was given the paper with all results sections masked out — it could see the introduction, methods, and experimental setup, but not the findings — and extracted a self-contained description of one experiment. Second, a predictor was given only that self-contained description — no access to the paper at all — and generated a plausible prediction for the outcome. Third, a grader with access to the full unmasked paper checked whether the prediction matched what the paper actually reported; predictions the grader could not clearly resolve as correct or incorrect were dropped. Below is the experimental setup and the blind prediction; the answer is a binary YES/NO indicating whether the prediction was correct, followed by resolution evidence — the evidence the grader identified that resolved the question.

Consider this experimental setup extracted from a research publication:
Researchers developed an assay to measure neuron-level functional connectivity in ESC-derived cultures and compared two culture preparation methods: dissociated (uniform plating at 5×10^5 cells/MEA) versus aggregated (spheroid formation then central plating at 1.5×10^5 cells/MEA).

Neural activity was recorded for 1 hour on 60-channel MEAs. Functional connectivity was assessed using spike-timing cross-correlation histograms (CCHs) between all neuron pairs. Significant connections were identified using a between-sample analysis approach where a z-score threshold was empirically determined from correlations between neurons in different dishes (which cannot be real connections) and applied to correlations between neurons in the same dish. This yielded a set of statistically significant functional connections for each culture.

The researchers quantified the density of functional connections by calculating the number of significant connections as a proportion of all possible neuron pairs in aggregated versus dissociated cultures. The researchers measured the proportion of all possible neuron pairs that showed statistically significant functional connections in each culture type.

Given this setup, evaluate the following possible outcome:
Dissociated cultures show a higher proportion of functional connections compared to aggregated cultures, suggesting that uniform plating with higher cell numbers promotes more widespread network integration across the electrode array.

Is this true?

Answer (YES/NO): NO